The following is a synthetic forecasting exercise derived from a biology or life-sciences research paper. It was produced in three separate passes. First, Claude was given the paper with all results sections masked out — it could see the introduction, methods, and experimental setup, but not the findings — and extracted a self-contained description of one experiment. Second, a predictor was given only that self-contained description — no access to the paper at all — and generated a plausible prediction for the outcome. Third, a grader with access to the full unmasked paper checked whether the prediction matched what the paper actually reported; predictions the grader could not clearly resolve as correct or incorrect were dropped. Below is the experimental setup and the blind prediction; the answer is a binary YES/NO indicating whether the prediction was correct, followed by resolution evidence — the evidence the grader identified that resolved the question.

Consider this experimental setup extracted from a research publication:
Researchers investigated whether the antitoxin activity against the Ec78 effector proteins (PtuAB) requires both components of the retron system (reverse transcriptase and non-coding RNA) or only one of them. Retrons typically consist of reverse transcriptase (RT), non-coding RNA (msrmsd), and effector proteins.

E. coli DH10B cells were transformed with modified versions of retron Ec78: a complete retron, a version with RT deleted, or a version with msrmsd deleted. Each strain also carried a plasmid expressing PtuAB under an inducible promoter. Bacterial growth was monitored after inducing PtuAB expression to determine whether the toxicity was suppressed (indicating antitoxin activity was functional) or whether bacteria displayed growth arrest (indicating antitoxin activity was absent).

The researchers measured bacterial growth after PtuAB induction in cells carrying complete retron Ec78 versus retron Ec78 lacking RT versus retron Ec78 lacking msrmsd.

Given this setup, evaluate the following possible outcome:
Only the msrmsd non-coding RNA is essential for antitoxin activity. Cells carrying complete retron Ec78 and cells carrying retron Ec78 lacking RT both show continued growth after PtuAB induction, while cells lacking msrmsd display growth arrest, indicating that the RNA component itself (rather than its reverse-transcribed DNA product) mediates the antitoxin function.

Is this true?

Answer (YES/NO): NO